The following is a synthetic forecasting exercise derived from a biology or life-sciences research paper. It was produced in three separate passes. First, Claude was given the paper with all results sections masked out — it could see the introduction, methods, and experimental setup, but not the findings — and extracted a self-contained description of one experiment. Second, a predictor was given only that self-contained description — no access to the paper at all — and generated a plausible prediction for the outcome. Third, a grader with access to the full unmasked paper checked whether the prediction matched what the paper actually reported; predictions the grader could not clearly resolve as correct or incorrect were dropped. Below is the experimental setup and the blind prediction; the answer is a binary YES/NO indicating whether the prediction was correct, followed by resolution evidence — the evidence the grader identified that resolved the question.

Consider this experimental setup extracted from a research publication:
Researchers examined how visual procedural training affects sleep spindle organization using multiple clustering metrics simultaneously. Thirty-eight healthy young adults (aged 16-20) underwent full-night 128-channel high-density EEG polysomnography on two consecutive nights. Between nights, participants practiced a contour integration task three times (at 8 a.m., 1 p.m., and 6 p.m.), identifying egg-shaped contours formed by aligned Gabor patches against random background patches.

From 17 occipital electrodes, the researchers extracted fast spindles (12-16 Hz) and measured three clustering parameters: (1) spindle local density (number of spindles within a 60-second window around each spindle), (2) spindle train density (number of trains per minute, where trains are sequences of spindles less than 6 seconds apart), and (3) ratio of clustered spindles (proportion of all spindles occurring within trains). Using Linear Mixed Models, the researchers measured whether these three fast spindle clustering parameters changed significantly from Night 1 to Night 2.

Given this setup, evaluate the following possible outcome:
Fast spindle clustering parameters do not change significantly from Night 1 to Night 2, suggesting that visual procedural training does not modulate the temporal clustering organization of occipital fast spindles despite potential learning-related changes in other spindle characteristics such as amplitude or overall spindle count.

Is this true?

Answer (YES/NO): NO